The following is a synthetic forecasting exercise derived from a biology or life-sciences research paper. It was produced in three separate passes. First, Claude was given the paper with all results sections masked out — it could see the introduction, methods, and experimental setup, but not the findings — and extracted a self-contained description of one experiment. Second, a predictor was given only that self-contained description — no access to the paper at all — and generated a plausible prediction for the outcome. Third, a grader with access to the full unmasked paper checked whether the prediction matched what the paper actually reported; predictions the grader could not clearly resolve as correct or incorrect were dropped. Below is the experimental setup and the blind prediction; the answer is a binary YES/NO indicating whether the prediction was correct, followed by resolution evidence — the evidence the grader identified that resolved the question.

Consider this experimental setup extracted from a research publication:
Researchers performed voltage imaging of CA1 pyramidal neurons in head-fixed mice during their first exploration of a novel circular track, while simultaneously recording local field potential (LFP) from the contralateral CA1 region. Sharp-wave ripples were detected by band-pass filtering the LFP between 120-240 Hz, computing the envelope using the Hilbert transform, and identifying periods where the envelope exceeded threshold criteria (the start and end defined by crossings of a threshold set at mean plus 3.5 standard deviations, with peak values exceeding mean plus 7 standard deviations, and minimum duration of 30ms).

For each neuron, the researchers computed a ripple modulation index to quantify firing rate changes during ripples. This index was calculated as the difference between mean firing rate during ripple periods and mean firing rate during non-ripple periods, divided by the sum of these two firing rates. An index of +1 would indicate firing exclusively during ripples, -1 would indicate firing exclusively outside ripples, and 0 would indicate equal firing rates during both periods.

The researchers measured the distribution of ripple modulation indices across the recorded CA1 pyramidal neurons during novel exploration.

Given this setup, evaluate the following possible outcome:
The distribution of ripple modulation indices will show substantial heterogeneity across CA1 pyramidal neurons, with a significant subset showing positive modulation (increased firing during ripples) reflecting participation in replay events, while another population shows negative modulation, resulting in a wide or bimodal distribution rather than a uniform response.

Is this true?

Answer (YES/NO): NO